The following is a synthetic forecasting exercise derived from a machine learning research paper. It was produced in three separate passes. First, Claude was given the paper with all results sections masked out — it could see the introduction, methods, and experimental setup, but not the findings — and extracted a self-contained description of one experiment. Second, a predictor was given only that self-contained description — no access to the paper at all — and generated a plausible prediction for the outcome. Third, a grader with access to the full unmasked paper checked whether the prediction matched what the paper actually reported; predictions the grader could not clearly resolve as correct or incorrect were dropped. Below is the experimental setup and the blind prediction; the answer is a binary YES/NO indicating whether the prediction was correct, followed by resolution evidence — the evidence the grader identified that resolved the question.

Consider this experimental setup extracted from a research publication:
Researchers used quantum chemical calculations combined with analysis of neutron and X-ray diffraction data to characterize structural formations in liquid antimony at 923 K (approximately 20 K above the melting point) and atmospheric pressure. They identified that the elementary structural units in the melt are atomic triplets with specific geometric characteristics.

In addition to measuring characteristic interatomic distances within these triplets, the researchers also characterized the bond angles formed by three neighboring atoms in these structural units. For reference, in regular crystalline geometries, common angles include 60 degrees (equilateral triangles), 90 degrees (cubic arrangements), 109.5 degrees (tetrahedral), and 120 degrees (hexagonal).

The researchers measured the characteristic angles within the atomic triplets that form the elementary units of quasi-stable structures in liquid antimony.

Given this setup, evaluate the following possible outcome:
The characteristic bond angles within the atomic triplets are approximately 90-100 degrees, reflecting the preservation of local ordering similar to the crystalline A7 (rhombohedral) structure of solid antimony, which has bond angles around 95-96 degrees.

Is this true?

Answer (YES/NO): NO